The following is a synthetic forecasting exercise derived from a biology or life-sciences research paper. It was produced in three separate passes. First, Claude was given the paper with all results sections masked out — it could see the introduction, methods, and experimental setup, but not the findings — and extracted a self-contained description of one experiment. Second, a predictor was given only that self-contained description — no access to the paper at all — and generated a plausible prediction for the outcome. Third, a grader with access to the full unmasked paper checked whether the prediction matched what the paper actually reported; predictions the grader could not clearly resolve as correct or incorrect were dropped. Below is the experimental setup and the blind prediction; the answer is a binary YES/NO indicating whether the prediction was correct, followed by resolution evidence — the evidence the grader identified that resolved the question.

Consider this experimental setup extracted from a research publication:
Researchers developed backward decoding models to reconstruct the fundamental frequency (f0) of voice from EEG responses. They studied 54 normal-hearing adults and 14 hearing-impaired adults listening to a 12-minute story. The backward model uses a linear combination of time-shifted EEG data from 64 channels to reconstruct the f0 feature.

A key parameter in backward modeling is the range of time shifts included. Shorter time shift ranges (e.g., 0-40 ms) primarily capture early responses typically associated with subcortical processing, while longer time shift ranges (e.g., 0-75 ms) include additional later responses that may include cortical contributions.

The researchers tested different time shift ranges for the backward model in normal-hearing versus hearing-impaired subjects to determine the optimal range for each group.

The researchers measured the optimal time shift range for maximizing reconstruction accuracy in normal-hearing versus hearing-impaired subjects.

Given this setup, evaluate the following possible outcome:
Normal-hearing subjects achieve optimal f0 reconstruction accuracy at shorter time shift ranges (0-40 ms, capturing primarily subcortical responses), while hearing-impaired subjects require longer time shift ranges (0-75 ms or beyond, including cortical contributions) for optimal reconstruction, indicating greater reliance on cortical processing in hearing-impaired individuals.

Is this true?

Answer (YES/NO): YES